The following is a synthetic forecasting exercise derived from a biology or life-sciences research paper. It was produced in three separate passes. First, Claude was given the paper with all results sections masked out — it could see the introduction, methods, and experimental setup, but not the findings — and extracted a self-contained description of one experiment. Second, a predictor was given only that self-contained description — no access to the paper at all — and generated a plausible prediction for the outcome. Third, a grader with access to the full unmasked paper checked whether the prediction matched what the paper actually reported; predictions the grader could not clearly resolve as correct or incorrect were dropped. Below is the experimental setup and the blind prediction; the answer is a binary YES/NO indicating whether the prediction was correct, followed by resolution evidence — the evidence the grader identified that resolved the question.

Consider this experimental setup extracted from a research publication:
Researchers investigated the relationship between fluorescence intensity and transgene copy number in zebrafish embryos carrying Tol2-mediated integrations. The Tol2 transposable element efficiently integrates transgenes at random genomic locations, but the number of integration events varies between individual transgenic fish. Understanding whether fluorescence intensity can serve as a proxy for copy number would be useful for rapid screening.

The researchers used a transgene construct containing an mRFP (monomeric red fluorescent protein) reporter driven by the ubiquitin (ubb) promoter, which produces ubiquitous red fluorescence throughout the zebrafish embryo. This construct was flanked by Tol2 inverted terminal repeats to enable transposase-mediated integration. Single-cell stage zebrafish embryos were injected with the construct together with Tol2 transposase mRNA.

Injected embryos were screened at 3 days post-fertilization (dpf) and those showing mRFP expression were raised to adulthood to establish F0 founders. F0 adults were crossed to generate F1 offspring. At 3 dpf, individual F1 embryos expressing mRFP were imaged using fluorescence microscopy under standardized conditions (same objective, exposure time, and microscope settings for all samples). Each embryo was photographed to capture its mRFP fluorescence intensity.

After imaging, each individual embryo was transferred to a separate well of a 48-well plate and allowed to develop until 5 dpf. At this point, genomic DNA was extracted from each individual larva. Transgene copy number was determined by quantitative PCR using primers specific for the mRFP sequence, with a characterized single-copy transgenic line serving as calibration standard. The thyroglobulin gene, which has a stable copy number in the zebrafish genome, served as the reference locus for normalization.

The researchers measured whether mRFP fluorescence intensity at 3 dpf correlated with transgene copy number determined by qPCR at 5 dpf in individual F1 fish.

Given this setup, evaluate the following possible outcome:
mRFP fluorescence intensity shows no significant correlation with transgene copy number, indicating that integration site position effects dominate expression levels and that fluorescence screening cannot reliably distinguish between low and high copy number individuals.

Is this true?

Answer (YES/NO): NO